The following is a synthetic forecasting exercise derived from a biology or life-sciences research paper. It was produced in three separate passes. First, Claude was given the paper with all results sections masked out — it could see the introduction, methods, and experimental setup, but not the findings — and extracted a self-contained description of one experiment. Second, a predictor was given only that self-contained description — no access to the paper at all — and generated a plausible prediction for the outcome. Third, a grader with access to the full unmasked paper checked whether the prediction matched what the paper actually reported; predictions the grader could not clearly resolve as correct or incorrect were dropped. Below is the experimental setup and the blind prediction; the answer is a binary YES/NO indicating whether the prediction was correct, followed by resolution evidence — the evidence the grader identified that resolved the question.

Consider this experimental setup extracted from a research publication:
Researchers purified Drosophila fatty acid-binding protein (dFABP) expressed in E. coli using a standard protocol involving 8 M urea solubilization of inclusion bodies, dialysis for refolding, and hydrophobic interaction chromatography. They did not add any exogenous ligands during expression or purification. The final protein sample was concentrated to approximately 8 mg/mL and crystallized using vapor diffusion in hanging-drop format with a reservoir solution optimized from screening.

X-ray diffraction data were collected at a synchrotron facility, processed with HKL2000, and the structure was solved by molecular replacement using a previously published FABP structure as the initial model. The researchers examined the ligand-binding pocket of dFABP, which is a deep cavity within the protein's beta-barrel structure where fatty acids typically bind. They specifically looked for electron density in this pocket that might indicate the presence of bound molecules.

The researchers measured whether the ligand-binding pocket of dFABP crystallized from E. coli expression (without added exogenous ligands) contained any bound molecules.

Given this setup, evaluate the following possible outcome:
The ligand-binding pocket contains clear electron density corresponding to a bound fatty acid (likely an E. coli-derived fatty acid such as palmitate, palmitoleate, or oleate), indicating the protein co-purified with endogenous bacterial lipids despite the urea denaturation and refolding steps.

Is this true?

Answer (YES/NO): NO